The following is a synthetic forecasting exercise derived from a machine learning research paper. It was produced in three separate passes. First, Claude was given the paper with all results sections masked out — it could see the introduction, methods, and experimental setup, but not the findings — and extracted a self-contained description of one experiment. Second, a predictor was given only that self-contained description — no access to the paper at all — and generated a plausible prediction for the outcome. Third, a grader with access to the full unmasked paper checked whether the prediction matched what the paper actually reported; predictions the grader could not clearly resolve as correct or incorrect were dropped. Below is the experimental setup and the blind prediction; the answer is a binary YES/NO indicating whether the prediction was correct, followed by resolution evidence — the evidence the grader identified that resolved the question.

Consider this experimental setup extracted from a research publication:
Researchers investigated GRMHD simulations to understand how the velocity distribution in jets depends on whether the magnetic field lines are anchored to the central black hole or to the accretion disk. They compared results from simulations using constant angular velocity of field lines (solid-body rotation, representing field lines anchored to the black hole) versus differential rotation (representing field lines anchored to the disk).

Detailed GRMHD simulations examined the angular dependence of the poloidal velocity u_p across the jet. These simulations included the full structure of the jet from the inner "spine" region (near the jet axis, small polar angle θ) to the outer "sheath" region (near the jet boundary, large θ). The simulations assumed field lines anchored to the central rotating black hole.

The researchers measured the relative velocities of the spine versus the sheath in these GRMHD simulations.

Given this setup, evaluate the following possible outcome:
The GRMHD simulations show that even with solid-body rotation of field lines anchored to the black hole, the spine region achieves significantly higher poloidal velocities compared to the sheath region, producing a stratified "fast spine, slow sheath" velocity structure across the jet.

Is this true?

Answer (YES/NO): NO